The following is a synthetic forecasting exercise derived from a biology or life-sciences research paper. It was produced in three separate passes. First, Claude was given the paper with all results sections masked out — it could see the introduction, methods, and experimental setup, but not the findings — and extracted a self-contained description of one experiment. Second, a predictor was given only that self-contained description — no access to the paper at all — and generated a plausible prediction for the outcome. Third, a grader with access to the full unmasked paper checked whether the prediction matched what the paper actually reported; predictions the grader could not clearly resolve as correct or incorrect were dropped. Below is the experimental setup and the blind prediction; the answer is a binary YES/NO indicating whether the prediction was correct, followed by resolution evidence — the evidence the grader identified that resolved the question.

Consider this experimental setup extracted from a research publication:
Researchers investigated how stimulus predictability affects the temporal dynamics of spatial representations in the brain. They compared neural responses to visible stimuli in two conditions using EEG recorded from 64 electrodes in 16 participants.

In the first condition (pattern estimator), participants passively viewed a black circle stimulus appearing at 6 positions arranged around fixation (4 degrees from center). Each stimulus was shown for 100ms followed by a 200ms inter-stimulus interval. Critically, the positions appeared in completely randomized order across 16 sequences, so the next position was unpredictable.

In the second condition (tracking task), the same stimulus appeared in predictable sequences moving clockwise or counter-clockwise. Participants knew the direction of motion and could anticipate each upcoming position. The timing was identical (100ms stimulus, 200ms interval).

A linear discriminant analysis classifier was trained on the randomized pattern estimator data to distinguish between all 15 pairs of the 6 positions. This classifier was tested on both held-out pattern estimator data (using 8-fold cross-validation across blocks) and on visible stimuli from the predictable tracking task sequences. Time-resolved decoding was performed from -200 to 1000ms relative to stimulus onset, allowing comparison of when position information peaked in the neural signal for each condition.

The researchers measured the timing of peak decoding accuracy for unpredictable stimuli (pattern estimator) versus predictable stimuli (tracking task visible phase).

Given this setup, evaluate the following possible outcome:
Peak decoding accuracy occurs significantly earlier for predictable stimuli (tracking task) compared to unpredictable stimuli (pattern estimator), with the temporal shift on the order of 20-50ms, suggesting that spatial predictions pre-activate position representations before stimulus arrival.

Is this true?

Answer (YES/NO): NO